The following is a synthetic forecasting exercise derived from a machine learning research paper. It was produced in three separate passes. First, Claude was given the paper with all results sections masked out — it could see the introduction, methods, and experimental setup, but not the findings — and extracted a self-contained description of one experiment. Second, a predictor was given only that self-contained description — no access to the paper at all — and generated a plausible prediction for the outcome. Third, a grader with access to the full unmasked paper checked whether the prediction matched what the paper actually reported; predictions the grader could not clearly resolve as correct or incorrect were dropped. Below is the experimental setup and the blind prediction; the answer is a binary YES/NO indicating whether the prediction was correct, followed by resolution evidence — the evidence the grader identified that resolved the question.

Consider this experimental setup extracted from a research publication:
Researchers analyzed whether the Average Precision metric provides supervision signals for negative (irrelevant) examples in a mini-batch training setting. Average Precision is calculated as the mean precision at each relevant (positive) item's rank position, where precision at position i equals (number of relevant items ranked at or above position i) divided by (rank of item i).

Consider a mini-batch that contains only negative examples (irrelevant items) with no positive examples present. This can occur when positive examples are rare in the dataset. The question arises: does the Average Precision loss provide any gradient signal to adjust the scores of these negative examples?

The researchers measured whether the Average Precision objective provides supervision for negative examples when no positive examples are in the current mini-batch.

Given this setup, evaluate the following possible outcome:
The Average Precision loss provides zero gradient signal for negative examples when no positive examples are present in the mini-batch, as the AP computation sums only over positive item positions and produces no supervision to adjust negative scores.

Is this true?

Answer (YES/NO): YES